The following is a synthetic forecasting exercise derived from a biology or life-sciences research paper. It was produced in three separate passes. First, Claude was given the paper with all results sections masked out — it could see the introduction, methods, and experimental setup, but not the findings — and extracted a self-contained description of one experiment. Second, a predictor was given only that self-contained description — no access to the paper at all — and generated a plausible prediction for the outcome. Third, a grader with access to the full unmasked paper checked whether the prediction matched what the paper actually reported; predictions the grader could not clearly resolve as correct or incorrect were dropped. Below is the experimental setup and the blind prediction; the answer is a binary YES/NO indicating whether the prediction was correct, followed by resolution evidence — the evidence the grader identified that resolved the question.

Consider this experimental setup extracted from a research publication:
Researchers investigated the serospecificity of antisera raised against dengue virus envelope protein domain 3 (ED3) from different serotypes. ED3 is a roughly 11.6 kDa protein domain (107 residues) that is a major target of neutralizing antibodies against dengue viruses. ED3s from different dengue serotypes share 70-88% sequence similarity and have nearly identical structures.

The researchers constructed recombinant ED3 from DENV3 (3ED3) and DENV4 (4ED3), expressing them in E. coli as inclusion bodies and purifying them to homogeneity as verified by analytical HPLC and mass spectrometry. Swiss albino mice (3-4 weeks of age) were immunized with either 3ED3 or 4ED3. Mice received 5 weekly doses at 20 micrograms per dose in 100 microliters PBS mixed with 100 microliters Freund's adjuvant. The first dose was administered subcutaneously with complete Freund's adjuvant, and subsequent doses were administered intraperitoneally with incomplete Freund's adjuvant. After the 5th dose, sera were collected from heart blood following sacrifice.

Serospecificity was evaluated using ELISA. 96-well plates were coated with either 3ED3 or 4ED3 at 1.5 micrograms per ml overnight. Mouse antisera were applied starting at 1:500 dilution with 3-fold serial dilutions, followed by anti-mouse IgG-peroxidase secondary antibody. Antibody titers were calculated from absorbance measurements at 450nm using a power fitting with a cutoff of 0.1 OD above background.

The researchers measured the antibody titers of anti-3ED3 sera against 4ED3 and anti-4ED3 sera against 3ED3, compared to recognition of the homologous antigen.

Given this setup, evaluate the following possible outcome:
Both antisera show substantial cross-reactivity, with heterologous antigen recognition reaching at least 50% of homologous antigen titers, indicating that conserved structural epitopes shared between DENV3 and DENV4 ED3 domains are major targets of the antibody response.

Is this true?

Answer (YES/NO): NO